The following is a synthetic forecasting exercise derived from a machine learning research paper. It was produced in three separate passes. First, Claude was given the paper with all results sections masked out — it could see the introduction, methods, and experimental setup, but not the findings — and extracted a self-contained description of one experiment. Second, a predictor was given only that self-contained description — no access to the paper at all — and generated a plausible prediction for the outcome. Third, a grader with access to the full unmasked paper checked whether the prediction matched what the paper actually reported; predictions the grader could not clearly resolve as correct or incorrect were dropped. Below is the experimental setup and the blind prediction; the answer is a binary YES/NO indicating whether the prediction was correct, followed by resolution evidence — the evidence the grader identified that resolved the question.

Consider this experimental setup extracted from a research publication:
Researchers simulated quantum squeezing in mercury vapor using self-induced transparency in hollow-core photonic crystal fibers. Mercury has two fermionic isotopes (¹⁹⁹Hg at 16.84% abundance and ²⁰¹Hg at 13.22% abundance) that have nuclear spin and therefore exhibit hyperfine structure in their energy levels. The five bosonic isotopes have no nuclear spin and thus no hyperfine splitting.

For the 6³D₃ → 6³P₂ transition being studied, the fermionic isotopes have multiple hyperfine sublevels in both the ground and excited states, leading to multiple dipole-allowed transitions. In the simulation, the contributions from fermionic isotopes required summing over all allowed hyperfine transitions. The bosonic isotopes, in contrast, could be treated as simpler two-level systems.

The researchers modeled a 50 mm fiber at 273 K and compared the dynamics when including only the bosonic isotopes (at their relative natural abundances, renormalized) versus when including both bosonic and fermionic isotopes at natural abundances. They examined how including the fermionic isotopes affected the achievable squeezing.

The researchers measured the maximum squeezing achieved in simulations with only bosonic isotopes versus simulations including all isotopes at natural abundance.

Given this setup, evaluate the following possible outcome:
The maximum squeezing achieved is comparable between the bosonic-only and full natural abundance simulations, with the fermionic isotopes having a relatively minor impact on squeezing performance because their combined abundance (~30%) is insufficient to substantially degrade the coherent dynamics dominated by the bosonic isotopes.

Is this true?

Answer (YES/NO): YES